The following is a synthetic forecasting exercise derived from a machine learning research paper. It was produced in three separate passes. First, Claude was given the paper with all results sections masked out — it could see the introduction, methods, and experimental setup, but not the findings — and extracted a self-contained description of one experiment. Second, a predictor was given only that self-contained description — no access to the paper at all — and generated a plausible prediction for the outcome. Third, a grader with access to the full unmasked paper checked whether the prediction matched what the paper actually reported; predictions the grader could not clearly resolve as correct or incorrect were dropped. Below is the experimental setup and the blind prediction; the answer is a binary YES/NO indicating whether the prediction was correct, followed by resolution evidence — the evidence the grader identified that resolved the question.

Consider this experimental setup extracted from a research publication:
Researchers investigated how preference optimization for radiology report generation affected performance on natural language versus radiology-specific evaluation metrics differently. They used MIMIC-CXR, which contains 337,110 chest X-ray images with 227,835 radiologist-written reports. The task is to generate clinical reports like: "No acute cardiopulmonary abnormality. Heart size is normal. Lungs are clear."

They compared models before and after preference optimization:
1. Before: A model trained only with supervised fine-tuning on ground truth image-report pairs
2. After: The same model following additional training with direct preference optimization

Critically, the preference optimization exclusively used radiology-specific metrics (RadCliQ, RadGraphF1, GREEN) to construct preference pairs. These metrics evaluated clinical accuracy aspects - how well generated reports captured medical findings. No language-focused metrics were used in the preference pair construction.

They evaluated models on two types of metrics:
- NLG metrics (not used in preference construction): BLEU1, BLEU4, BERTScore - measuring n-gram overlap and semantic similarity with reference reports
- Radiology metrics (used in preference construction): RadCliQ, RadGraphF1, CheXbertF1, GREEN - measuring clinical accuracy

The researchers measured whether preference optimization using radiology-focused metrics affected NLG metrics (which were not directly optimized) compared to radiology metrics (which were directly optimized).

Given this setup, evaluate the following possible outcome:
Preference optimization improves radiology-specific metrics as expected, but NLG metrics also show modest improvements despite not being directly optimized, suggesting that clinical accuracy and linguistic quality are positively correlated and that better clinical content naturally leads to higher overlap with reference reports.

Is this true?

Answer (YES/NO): NO